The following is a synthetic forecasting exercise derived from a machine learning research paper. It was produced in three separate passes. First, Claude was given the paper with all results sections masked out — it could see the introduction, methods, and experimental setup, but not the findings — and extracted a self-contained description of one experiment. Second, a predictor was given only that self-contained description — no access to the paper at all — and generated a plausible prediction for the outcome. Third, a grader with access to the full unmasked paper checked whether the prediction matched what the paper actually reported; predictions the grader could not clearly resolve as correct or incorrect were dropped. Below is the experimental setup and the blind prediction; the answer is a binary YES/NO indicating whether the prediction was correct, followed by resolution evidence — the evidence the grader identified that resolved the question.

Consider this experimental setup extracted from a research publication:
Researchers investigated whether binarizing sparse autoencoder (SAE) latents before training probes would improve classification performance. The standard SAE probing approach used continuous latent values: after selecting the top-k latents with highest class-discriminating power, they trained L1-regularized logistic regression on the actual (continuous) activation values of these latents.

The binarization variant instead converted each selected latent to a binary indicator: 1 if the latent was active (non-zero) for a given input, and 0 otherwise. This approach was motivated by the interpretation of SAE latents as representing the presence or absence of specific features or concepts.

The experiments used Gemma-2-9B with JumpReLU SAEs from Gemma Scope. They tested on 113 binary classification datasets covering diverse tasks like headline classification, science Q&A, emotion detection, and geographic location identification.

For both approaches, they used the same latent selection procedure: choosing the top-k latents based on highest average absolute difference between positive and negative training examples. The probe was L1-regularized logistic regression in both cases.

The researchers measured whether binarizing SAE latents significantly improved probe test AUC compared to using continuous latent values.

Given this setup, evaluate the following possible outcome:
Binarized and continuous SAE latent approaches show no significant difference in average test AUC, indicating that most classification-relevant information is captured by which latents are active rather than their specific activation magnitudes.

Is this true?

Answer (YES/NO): YES